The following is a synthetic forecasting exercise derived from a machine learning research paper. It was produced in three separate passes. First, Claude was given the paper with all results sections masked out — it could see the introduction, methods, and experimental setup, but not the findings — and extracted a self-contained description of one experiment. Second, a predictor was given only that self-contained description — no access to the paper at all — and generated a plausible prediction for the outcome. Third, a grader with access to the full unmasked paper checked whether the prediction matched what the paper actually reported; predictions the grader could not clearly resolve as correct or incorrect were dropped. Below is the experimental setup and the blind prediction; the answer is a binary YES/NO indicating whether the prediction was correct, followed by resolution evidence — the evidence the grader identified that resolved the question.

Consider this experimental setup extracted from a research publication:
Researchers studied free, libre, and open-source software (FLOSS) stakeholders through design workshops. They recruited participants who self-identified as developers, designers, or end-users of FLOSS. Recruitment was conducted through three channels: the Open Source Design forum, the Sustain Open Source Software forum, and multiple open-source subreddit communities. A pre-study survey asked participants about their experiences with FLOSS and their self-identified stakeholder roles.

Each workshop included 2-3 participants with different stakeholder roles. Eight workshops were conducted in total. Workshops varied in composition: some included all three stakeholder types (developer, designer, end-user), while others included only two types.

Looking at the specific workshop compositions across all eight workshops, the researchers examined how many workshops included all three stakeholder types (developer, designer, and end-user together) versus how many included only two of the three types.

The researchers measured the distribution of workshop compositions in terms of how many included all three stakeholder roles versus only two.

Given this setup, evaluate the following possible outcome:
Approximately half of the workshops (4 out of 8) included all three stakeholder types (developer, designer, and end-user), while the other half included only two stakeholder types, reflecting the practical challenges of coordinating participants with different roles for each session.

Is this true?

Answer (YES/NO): NO